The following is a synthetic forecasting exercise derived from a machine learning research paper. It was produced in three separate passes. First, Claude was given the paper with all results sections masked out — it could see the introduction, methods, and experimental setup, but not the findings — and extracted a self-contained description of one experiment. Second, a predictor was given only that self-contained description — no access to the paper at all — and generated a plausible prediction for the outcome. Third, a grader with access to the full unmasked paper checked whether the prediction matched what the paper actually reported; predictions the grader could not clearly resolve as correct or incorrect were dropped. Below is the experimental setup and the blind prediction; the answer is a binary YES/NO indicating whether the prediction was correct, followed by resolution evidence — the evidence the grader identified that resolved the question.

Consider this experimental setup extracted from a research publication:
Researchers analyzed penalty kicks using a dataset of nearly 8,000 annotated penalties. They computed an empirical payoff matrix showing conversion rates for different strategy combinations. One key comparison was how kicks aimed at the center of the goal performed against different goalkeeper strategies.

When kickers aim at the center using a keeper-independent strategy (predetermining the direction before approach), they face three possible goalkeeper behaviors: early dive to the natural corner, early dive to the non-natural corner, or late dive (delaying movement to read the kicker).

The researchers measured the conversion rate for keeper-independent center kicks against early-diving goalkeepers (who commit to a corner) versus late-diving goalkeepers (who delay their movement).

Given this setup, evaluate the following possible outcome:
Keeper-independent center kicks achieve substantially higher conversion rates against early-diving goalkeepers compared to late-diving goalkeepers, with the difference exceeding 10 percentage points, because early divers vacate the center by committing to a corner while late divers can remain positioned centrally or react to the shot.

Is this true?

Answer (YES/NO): YES